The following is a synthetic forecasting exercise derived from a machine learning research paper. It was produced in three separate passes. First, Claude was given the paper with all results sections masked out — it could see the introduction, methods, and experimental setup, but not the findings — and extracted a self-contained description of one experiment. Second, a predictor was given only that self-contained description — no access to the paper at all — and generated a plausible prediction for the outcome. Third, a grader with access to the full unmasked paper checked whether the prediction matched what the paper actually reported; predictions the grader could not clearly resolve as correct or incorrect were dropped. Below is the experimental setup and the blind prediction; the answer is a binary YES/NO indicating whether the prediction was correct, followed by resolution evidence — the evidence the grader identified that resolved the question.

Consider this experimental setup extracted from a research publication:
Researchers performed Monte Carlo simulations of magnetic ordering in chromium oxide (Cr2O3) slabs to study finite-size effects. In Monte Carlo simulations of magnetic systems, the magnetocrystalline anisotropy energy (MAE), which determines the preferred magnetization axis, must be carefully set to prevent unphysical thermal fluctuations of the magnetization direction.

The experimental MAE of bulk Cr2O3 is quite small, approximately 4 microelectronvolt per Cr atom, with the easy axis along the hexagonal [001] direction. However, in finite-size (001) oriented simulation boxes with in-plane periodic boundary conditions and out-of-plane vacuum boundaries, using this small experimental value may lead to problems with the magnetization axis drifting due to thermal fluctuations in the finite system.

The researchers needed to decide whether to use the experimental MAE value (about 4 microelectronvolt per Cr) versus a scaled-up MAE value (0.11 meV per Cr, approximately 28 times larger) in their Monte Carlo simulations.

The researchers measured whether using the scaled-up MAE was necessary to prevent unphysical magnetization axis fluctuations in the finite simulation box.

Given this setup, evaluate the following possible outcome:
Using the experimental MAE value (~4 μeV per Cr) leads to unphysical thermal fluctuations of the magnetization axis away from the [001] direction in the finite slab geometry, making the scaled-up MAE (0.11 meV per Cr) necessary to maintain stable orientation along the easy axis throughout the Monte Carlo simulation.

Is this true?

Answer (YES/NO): YES